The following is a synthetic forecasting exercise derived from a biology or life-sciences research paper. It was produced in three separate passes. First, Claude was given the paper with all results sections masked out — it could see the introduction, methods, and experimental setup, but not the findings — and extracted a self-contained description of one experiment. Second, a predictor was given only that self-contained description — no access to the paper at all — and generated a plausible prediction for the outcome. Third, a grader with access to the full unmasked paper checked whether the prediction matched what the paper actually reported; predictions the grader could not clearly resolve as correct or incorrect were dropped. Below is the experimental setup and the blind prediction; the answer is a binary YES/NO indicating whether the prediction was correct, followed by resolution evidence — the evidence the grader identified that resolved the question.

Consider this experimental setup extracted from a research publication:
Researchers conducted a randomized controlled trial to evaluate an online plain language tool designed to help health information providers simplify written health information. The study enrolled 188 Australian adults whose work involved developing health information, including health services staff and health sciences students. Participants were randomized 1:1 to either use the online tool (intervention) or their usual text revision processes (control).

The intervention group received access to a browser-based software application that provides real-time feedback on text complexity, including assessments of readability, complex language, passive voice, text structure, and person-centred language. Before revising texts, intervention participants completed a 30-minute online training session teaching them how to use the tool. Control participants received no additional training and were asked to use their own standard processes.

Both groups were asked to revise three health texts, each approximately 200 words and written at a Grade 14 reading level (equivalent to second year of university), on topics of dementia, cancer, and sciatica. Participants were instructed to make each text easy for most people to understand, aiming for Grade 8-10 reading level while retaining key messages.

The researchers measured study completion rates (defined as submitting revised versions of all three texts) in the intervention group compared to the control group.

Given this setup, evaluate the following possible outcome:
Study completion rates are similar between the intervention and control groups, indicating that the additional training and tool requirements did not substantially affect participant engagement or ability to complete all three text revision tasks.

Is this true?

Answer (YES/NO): NO